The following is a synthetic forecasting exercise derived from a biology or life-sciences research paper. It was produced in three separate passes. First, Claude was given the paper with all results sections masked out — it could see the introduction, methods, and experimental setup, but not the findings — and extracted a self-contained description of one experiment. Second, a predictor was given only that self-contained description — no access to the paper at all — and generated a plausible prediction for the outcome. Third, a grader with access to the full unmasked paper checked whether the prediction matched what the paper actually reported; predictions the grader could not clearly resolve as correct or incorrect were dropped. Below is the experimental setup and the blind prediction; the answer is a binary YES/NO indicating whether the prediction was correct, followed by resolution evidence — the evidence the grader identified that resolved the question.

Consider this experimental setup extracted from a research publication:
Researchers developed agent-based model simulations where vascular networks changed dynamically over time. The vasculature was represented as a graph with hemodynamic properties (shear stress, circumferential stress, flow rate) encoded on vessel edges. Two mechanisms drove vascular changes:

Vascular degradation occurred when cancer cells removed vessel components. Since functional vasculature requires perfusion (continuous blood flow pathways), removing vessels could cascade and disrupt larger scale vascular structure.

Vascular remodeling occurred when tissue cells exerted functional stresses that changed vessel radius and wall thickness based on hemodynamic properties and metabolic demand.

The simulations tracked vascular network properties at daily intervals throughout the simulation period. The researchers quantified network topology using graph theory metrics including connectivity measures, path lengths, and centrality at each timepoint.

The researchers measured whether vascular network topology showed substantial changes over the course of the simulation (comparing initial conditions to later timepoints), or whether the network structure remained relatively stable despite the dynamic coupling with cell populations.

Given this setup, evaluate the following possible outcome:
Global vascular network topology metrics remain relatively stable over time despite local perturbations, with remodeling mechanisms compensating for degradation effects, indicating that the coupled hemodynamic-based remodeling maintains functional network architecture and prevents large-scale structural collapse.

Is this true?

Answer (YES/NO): NO